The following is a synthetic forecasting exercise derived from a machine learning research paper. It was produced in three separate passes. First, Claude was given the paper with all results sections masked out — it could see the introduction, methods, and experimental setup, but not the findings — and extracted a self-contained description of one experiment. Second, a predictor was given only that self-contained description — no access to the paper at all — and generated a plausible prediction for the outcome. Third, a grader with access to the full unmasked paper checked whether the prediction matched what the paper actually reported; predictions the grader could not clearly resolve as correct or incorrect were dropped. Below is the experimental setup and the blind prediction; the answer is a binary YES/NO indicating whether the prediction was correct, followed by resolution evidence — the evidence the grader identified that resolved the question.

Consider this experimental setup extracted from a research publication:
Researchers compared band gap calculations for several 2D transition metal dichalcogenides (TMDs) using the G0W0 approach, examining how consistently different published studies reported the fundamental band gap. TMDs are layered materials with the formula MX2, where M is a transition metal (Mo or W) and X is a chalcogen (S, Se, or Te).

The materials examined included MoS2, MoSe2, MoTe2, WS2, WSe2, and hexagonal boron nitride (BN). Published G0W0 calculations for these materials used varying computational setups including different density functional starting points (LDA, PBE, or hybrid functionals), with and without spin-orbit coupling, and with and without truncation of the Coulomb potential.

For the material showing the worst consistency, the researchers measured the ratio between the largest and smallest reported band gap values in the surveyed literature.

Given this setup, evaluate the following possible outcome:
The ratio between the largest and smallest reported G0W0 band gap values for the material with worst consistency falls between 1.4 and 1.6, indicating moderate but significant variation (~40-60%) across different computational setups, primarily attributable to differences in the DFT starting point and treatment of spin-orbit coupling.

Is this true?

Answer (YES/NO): NO